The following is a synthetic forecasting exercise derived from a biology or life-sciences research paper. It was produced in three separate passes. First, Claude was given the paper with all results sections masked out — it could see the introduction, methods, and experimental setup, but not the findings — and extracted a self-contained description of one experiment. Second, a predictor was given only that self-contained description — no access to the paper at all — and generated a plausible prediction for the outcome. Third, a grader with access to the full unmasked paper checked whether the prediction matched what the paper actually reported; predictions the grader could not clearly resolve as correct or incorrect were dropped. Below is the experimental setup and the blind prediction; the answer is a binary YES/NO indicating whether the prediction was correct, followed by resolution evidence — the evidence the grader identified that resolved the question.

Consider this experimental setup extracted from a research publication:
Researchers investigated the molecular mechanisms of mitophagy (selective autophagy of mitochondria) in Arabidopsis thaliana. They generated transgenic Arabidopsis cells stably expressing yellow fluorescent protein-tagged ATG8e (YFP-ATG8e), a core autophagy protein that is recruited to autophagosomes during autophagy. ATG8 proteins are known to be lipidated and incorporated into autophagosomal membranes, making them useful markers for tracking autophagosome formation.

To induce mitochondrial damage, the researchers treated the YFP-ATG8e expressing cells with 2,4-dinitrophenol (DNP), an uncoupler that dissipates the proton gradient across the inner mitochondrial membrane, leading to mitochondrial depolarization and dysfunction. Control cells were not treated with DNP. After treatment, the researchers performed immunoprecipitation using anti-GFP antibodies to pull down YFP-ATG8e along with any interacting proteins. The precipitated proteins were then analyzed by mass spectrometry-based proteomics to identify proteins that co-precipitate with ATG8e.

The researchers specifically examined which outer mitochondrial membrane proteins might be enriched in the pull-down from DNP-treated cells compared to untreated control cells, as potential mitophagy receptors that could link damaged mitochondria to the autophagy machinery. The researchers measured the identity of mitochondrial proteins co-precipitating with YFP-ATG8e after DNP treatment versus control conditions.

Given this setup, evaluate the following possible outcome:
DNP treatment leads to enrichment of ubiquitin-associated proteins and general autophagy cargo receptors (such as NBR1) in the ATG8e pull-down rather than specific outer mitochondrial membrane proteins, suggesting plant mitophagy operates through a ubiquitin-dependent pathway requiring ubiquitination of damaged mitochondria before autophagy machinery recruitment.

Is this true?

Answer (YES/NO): NO